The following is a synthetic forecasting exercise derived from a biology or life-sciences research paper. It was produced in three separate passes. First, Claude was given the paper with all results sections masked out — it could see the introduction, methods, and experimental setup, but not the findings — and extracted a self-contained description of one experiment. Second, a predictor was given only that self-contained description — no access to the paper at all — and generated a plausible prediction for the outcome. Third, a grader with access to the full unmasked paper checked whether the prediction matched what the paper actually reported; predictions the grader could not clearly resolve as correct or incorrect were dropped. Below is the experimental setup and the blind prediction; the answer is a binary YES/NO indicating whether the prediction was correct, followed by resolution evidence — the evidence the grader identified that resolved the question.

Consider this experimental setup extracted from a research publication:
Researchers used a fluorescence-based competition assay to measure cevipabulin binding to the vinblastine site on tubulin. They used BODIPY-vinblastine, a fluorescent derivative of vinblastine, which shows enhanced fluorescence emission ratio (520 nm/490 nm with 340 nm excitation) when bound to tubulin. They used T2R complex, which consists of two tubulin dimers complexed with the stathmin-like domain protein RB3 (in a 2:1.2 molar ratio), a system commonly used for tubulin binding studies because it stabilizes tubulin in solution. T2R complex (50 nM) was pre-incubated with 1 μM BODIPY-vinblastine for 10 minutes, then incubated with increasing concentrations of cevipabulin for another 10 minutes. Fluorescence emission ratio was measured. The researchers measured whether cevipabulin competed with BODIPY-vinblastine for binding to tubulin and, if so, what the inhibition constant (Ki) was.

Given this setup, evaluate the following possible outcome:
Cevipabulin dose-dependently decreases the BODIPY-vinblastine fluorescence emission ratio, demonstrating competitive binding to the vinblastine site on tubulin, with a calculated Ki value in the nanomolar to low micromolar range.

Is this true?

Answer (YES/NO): YES